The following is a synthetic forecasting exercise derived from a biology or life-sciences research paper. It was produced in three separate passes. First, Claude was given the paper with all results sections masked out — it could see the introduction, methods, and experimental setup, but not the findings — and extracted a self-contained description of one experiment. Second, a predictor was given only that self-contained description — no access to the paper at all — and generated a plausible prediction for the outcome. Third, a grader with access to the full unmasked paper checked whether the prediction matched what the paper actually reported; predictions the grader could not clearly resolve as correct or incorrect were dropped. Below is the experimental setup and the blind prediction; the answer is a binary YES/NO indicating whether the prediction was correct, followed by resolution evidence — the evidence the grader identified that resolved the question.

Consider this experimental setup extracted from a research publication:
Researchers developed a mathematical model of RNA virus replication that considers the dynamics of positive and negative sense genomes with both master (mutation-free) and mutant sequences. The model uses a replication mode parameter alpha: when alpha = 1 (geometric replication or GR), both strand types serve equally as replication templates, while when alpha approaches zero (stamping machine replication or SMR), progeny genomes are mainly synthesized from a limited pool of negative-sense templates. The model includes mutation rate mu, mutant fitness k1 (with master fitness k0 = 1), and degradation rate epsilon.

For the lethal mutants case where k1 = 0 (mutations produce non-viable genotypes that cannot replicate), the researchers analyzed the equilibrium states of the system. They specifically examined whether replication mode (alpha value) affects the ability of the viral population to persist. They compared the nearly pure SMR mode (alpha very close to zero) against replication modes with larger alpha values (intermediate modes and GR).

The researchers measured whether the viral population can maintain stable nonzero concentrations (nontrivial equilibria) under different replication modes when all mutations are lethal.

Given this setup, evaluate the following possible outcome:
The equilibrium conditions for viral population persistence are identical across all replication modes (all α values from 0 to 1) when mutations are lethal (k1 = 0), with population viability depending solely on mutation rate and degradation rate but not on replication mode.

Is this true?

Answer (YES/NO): NO